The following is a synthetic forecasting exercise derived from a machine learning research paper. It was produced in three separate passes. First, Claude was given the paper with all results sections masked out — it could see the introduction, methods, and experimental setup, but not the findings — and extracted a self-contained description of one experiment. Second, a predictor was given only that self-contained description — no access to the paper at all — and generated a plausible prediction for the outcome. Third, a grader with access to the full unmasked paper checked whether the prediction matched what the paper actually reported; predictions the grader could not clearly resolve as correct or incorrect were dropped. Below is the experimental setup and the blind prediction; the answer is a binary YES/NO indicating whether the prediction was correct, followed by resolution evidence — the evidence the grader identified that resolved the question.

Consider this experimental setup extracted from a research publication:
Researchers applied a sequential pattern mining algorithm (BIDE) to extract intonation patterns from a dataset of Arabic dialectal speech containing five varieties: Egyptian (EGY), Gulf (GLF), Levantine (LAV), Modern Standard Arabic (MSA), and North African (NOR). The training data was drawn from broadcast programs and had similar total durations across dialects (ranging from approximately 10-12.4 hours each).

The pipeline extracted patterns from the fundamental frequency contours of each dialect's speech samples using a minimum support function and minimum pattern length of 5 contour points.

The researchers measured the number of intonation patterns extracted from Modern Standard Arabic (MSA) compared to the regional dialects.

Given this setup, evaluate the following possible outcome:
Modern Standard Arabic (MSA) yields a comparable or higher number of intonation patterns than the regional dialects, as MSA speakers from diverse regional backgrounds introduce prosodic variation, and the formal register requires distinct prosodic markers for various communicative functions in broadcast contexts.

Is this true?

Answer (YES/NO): NO